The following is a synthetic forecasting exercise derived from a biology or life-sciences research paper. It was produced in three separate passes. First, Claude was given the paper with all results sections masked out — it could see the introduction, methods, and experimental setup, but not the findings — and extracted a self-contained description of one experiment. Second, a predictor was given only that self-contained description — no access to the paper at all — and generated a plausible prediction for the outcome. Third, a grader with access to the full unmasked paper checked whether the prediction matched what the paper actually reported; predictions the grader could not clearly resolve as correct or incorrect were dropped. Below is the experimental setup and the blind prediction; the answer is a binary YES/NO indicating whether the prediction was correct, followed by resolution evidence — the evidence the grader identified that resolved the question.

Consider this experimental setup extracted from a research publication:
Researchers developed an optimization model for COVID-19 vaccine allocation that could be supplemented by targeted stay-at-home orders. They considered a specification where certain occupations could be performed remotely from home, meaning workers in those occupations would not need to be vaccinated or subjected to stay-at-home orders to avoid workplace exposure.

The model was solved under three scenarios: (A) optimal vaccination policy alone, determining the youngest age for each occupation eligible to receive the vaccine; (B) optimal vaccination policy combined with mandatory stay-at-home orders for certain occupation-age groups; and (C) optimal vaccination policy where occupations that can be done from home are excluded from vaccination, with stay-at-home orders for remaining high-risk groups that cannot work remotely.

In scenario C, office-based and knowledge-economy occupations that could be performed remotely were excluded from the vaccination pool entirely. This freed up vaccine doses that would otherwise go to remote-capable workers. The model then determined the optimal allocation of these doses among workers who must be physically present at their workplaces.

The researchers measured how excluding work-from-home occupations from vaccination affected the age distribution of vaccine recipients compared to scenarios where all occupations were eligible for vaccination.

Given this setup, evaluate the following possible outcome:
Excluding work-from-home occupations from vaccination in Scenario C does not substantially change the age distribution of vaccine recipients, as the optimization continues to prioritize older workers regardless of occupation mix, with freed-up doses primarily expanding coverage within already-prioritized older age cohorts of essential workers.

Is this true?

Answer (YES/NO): NO